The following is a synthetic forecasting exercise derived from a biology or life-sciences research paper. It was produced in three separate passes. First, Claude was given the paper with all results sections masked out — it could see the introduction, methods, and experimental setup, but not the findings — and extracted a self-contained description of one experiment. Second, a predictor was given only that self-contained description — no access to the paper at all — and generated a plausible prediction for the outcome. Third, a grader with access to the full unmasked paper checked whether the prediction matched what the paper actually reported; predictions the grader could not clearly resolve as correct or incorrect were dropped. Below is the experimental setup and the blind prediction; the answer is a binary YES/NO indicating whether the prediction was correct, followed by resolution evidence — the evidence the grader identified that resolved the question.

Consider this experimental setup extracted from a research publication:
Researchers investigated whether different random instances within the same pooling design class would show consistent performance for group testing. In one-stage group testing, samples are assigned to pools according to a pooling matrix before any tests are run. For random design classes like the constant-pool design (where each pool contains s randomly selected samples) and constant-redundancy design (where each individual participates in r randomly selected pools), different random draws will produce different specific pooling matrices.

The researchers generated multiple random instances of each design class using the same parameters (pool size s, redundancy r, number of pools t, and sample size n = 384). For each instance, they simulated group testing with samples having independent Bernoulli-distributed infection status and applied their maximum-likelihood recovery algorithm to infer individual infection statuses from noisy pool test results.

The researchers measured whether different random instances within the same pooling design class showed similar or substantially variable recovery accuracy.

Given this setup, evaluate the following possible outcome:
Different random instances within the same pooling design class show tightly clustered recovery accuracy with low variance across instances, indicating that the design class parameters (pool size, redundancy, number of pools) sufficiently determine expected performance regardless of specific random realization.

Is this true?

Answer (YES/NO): YES